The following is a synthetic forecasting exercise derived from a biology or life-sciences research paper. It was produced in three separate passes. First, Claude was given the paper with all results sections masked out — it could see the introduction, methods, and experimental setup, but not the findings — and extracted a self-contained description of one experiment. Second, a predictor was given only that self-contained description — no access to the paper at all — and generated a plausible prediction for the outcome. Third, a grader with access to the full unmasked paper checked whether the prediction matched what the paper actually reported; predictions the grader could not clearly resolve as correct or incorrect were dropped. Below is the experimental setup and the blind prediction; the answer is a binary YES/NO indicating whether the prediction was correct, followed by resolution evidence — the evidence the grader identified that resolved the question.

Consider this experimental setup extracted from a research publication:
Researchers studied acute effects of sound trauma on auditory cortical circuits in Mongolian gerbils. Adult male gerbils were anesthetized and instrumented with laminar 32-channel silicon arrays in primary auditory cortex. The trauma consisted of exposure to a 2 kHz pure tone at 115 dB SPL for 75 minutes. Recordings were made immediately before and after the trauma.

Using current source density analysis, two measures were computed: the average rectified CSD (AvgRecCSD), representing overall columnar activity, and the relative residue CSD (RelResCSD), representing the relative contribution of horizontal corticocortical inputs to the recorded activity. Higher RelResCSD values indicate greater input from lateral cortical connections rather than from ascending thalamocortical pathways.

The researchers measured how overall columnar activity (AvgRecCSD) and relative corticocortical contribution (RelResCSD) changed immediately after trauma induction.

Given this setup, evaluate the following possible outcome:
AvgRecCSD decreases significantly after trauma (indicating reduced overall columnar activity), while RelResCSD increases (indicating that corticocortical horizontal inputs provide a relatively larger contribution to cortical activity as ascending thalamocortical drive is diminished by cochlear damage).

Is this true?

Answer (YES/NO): YES